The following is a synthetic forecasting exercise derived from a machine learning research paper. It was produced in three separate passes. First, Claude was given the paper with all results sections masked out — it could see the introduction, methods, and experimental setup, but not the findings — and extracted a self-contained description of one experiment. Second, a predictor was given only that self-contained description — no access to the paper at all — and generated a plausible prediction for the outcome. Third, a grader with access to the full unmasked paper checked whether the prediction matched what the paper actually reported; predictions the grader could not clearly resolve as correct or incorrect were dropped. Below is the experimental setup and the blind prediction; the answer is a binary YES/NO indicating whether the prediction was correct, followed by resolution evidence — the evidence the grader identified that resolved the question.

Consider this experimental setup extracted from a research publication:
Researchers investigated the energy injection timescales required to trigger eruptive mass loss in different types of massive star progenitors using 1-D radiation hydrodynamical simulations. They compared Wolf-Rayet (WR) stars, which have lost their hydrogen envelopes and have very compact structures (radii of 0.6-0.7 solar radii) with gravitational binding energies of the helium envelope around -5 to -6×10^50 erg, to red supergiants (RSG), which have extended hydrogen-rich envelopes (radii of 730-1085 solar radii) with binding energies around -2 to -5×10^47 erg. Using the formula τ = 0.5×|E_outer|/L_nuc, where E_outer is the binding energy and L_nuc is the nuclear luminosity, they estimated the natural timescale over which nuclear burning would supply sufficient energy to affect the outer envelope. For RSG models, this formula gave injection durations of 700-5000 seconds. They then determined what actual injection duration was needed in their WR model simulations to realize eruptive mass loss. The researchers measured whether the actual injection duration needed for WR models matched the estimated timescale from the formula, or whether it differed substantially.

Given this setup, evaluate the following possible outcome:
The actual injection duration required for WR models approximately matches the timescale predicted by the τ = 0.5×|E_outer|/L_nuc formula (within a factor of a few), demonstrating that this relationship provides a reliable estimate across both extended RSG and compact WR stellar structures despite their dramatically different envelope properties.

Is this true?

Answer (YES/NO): NO